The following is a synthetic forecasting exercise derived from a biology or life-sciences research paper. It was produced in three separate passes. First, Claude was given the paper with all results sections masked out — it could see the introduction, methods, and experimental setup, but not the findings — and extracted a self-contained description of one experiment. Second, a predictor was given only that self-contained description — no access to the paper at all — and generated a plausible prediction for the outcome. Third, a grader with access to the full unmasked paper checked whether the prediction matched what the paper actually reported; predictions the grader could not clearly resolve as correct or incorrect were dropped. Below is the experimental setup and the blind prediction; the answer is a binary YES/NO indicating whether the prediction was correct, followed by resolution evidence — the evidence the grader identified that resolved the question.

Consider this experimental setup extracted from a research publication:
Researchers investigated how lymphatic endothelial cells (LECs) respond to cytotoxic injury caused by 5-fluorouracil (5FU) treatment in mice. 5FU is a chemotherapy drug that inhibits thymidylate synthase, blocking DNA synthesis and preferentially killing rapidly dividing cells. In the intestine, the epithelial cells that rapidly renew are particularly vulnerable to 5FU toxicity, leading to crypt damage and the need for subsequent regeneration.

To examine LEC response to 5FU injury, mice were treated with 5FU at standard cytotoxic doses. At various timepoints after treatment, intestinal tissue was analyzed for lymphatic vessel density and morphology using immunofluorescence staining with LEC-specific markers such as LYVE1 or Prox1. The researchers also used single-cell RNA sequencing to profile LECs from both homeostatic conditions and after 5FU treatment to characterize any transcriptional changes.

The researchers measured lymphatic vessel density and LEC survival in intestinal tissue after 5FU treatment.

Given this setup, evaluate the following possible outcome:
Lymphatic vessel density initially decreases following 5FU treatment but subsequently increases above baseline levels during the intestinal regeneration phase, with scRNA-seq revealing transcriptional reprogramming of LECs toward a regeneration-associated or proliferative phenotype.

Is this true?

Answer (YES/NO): NO